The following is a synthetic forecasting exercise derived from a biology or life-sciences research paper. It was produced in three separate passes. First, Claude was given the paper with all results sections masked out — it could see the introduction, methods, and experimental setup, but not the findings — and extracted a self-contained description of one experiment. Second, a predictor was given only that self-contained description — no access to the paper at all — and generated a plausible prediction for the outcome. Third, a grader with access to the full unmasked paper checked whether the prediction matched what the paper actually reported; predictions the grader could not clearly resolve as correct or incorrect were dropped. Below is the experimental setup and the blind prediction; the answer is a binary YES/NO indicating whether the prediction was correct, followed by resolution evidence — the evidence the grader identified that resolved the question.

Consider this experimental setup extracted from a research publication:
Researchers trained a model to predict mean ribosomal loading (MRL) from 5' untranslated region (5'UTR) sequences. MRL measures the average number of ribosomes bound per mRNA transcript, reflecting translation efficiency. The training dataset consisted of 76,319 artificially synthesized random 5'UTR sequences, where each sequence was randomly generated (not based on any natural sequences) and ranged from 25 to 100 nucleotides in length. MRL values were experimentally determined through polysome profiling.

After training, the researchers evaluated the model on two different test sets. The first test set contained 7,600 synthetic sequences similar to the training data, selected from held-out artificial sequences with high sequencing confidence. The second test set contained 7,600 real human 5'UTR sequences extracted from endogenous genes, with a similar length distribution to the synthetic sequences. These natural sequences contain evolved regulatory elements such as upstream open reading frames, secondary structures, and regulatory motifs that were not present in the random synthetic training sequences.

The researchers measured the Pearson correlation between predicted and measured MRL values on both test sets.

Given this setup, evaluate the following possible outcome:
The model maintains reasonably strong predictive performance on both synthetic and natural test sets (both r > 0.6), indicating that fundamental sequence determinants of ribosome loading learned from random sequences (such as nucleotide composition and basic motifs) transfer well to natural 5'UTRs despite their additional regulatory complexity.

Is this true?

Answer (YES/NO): YES